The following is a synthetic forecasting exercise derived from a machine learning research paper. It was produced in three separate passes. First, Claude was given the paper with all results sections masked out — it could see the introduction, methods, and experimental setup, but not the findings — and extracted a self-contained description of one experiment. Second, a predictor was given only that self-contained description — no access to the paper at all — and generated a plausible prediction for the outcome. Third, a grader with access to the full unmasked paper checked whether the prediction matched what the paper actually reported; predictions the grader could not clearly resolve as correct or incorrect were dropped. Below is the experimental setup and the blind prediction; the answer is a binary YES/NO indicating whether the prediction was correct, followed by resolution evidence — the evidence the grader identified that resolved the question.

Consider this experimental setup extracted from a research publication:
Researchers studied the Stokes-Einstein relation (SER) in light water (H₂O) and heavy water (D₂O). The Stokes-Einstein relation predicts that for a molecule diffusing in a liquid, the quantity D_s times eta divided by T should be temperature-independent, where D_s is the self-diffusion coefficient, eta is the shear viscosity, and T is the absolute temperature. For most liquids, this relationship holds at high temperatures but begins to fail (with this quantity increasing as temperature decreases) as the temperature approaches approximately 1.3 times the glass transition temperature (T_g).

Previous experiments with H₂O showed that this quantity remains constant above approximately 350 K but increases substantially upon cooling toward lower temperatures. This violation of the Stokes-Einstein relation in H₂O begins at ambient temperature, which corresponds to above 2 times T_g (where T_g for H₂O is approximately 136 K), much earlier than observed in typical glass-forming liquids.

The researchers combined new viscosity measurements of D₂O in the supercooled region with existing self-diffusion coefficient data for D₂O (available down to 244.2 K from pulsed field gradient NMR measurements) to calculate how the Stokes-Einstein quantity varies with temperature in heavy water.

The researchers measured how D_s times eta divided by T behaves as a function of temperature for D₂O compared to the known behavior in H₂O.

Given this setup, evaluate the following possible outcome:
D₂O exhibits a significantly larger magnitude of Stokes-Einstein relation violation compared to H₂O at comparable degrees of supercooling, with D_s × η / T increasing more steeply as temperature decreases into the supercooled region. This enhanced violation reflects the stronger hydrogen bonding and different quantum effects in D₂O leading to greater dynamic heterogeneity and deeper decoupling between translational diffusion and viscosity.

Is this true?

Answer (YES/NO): NO